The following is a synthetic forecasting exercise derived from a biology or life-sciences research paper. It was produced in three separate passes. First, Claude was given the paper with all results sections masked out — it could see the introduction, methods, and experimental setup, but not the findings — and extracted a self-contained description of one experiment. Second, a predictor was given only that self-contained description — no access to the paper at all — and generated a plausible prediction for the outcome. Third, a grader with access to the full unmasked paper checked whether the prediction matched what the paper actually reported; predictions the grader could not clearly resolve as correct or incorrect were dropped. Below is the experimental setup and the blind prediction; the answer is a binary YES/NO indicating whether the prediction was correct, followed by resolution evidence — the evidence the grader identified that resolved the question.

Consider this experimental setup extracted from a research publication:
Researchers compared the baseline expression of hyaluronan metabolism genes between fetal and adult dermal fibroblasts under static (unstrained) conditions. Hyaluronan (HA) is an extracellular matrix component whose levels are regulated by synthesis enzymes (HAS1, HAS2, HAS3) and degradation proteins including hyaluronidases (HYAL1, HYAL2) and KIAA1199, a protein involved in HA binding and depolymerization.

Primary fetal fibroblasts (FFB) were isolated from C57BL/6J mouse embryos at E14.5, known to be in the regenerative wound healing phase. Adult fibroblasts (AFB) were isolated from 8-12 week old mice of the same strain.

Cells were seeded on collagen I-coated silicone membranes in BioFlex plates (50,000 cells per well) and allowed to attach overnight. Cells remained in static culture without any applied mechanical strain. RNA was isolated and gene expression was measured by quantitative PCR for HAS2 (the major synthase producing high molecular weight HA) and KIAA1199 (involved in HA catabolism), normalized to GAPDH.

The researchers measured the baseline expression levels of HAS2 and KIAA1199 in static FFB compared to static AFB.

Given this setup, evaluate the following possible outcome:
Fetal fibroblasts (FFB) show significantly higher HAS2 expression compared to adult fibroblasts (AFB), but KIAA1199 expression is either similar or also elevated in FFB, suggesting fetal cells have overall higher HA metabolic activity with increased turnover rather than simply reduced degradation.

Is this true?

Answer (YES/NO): NO